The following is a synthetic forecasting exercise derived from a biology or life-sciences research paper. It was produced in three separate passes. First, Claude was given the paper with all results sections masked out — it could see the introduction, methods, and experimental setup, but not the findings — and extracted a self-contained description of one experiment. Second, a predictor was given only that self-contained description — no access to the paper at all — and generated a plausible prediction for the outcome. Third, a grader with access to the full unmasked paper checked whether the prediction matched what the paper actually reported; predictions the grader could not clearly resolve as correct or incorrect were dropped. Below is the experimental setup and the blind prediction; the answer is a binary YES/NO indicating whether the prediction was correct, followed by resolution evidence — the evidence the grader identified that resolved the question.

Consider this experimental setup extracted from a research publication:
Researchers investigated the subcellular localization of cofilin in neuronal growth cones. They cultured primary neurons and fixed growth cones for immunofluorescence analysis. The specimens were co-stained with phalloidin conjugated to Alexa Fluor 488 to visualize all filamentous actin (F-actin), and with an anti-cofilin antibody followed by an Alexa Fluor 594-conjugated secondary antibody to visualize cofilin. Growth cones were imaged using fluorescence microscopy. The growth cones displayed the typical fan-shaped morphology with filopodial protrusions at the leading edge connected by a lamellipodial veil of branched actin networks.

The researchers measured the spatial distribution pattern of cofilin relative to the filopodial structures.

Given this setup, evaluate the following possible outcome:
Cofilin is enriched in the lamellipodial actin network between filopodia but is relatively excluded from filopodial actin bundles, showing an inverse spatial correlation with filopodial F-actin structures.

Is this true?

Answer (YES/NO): NO